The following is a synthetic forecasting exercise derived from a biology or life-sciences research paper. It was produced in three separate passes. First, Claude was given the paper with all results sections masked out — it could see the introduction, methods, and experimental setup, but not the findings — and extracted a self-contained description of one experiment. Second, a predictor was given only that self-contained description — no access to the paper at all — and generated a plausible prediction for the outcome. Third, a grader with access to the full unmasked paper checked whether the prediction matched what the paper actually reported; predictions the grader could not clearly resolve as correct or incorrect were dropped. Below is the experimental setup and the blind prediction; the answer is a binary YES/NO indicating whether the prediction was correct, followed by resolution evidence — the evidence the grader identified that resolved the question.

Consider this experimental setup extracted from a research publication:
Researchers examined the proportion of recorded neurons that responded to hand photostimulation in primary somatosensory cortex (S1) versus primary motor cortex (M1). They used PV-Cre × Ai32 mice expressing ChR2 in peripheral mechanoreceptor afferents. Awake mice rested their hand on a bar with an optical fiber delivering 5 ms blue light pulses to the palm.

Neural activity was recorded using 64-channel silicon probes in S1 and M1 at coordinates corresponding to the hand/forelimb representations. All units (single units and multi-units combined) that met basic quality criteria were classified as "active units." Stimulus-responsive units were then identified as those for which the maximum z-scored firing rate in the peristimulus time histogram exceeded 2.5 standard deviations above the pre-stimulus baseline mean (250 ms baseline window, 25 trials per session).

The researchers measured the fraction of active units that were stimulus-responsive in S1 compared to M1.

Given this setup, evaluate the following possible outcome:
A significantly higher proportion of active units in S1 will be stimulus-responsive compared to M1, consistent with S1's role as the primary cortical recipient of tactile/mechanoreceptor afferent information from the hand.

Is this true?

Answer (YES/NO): YES